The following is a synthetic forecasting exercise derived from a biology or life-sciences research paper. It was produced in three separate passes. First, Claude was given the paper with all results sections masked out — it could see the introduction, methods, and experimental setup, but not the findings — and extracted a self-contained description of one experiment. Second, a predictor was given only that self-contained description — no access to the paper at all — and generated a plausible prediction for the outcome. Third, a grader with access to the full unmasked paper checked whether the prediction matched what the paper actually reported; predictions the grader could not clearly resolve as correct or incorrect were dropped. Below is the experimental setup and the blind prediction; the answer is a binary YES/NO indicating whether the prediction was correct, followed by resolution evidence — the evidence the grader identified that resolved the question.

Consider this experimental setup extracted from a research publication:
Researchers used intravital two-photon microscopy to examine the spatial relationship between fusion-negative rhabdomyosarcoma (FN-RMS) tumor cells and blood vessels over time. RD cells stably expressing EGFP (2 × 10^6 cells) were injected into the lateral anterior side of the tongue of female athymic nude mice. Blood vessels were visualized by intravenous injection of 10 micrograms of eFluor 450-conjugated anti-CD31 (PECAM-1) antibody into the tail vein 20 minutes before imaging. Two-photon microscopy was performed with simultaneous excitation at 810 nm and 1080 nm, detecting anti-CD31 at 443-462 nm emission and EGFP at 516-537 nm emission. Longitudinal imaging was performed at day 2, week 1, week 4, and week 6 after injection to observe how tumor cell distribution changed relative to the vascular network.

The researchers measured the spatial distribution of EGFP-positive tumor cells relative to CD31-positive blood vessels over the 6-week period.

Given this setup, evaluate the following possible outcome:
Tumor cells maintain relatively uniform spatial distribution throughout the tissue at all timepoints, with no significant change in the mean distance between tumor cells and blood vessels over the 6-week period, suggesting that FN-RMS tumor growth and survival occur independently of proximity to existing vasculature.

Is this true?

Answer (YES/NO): NO